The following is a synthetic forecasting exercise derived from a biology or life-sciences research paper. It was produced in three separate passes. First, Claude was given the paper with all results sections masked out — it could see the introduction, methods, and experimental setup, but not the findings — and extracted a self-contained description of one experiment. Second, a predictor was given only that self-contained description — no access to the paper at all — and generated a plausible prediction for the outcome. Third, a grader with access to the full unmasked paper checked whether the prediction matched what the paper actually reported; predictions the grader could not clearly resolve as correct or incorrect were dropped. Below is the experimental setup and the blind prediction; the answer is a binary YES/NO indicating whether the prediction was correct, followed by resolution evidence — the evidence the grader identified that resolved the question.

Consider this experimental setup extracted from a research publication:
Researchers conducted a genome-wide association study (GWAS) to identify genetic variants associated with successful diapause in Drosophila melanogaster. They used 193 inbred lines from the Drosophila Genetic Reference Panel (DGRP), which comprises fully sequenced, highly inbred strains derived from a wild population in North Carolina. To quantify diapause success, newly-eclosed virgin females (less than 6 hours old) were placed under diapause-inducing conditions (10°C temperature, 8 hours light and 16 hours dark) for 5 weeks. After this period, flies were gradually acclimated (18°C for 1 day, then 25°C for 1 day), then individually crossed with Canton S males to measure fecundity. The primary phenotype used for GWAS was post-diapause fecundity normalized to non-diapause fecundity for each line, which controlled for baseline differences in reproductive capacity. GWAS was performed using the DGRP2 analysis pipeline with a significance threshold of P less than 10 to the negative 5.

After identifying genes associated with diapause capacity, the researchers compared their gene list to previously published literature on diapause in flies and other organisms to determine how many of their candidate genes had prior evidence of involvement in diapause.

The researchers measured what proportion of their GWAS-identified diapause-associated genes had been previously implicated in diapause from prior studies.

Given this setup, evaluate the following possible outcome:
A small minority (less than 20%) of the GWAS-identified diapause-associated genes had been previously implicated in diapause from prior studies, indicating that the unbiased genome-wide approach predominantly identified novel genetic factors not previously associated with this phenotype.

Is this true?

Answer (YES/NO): YES